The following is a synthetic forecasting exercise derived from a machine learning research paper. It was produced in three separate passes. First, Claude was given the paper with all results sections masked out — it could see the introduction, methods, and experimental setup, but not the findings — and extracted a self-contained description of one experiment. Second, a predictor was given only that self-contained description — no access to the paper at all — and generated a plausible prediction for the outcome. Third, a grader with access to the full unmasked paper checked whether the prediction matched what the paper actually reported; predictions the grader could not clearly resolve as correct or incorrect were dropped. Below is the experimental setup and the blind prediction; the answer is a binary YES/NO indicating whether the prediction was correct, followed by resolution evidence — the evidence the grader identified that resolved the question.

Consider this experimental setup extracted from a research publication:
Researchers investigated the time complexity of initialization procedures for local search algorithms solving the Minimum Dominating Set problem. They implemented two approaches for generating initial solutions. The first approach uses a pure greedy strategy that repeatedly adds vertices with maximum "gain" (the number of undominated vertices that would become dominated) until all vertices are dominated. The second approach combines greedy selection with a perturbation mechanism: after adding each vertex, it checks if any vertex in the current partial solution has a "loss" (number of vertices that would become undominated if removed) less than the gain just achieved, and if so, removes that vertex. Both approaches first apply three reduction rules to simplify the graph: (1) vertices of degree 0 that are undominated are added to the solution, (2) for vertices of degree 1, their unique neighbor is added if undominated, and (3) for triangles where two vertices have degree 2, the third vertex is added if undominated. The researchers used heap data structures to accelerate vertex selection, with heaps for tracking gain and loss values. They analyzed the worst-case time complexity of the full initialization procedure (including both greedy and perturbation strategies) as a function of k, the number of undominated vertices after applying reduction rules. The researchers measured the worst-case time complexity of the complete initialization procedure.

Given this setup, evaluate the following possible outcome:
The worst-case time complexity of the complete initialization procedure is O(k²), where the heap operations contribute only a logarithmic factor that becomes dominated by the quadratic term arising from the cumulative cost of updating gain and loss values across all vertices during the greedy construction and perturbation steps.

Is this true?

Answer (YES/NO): NO